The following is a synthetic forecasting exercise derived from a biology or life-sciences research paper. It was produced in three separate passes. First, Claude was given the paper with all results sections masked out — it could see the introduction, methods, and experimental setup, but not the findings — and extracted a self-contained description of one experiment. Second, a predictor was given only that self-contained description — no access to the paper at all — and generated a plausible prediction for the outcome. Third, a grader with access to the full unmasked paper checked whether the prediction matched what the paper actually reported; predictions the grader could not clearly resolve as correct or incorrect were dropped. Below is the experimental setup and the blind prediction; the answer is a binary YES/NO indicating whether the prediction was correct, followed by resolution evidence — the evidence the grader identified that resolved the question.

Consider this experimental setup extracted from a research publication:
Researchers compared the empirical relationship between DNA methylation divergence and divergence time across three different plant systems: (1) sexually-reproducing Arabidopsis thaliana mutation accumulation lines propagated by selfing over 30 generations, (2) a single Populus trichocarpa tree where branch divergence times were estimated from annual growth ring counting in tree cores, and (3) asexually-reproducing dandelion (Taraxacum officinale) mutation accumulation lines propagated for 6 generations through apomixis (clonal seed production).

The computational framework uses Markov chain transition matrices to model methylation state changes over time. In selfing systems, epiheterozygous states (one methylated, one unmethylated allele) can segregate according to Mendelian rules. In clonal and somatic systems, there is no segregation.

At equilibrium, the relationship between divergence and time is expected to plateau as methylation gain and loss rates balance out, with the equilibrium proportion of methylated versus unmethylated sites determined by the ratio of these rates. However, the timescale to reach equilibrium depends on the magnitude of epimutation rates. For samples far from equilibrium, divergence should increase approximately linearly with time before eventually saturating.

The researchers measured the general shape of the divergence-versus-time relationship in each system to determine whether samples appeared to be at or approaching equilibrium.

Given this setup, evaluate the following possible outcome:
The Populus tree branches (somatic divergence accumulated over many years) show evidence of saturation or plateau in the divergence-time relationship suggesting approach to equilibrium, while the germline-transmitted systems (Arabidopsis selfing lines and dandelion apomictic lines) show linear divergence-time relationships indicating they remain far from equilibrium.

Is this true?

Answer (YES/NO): NO